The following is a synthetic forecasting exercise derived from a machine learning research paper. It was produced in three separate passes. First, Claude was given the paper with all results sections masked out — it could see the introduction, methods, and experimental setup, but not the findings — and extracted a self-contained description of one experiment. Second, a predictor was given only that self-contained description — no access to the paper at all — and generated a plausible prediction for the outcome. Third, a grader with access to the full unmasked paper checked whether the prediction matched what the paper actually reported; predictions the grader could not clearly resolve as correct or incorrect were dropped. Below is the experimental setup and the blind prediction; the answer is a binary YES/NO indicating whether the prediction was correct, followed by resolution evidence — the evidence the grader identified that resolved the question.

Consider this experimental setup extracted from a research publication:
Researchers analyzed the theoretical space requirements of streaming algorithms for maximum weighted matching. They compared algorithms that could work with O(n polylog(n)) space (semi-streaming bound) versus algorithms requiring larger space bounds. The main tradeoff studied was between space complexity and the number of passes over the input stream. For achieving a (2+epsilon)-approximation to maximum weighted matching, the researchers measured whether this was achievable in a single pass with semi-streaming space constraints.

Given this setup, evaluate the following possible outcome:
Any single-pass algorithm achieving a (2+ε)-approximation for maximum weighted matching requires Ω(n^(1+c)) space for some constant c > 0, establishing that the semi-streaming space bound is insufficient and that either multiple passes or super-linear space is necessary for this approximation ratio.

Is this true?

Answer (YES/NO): NO